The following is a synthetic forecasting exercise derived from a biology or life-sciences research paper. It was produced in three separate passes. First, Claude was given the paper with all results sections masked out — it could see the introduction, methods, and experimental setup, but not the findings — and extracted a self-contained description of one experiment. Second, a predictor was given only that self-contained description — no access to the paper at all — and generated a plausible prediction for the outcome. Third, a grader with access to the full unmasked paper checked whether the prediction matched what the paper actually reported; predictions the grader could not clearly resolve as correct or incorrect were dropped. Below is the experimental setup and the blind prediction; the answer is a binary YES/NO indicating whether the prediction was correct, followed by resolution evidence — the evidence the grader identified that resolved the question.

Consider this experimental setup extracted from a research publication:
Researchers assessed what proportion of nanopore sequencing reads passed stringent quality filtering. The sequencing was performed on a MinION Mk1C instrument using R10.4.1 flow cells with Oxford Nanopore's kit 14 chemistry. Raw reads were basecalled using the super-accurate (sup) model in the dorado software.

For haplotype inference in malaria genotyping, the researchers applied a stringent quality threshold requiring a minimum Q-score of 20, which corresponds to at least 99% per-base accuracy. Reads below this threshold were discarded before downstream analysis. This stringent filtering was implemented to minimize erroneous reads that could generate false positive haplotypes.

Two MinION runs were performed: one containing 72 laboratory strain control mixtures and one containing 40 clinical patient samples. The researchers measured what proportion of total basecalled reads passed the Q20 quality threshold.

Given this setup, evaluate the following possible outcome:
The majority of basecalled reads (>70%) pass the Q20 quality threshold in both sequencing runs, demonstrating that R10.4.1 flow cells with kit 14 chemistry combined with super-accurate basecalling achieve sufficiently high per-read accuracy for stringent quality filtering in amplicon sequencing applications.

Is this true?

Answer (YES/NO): NO